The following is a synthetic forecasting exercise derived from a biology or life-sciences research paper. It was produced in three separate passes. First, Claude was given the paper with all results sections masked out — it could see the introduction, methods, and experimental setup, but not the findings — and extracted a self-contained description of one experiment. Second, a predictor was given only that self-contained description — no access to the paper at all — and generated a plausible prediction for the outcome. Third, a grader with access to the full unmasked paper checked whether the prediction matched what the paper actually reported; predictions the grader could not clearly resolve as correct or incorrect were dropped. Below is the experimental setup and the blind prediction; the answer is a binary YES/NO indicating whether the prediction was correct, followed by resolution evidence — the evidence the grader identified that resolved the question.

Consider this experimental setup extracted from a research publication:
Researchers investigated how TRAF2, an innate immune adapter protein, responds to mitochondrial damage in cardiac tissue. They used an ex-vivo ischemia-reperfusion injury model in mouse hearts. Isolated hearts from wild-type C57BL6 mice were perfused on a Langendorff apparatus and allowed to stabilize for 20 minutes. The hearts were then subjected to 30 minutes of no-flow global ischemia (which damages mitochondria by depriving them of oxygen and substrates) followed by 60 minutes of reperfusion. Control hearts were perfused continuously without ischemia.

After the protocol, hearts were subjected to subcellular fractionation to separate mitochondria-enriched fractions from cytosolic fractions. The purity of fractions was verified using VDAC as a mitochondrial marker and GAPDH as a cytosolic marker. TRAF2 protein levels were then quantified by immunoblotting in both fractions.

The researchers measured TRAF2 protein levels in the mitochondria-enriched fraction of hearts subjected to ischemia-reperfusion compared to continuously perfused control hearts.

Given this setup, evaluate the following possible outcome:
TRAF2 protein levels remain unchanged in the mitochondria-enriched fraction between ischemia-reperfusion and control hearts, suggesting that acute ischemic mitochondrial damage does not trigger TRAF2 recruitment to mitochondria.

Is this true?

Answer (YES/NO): NO